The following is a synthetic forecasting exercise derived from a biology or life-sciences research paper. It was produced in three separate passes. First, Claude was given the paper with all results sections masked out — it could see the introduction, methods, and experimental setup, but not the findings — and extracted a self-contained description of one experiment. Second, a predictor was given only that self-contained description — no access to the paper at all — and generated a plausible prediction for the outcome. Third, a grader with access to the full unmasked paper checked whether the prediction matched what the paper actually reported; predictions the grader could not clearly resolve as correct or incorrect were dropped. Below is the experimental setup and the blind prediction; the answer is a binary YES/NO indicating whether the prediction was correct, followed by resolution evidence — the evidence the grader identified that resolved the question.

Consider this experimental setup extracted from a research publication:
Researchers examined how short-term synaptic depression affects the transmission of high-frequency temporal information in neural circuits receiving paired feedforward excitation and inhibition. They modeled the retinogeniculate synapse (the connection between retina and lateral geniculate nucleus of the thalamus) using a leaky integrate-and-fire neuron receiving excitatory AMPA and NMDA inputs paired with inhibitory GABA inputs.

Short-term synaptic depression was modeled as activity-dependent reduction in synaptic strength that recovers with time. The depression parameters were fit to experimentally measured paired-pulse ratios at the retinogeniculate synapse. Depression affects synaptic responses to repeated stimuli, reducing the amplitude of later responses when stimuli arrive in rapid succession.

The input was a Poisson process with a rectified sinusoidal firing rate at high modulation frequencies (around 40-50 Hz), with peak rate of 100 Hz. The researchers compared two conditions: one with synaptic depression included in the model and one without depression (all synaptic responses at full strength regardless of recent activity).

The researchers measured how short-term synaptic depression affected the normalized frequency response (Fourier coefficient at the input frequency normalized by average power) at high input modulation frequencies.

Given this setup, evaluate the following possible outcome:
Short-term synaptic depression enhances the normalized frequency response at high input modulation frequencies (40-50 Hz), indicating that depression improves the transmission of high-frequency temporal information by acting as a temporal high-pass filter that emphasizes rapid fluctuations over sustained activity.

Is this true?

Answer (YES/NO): YES